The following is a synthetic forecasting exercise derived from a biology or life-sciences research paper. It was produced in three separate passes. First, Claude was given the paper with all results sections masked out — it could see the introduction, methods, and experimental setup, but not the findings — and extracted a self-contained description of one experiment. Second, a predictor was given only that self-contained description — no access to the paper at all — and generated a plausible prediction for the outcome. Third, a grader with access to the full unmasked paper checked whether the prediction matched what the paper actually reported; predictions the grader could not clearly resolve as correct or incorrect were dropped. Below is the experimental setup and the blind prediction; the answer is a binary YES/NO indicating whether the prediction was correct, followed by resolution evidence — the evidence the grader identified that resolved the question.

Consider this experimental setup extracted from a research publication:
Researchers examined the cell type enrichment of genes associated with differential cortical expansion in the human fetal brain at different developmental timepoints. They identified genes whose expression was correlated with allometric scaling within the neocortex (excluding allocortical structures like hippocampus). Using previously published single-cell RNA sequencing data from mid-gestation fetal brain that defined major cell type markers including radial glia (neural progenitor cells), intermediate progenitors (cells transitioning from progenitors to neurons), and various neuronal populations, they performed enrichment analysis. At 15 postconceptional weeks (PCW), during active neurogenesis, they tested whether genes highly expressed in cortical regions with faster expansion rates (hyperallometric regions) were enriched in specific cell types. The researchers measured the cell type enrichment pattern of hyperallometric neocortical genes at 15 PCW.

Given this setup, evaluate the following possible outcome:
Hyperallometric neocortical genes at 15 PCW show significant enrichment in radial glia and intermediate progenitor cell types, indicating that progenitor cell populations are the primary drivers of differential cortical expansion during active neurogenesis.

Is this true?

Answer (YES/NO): YES